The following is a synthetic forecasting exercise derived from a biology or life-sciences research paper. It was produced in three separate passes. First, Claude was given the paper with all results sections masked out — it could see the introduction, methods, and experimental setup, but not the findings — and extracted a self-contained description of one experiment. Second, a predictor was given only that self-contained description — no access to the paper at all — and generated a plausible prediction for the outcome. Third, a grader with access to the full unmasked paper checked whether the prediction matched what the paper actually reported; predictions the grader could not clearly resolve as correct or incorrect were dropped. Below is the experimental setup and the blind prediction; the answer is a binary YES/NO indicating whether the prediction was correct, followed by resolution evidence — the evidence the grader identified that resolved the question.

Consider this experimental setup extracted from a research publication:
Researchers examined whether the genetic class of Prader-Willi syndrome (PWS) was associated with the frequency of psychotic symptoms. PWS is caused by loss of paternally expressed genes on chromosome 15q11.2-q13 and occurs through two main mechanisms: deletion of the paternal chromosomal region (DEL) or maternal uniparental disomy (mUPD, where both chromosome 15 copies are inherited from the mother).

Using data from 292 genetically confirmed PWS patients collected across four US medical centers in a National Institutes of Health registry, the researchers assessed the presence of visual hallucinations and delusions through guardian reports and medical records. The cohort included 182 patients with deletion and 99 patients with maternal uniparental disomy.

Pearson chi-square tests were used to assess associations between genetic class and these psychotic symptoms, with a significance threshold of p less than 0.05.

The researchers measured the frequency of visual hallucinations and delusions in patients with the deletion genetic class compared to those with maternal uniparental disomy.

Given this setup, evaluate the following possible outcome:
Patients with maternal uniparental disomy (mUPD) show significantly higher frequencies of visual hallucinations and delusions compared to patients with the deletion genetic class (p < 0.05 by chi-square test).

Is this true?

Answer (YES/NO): NO